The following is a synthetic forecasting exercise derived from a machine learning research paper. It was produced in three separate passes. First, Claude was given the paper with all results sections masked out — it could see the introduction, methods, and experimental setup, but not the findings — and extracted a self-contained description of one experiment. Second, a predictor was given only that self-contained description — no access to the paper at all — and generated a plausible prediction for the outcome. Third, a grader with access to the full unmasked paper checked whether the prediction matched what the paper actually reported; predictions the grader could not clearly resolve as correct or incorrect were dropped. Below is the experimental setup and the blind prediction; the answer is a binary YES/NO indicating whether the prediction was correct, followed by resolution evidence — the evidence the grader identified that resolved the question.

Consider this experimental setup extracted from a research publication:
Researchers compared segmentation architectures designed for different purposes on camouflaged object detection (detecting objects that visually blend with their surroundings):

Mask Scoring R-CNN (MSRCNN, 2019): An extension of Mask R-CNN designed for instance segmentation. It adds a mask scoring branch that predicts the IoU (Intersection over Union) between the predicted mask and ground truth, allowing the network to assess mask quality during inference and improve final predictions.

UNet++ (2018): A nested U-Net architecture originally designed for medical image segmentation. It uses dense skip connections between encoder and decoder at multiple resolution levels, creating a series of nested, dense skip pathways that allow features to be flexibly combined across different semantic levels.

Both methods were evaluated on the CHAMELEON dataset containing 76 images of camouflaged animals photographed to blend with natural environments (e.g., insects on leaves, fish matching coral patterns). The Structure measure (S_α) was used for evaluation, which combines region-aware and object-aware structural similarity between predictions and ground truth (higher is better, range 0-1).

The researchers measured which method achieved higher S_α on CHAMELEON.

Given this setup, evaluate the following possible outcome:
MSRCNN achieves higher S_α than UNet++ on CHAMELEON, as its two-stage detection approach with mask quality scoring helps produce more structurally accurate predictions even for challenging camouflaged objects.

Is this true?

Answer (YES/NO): NO